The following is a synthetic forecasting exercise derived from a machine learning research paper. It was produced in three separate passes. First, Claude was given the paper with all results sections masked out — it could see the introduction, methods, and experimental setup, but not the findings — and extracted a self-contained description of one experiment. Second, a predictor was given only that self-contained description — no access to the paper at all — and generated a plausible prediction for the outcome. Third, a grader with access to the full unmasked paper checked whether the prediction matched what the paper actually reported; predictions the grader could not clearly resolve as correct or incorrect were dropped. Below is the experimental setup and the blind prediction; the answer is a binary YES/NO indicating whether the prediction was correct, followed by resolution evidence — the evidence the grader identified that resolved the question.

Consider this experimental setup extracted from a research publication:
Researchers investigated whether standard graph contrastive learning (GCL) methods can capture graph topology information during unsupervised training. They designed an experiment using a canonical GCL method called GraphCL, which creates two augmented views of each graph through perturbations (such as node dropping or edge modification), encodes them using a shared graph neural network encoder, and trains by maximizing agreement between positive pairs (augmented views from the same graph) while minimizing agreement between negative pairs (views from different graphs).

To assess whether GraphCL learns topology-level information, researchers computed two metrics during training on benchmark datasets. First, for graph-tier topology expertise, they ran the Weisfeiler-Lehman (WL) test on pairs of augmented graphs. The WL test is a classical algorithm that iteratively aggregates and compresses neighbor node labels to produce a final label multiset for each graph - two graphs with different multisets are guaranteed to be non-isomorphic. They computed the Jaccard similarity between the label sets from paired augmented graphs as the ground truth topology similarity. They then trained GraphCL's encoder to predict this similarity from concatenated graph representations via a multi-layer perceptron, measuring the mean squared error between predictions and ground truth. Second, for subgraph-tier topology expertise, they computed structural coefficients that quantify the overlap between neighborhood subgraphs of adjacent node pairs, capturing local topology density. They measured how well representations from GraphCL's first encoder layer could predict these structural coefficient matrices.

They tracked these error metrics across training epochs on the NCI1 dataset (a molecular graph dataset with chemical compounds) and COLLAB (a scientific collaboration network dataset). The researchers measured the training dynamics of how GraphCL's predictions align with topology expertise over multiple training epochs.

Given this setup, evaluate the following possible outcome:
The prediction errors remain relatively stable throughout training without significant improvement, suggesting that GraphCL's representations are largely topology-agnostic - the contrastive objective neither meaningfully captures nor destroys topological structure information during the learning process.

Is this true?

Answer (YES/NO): NO